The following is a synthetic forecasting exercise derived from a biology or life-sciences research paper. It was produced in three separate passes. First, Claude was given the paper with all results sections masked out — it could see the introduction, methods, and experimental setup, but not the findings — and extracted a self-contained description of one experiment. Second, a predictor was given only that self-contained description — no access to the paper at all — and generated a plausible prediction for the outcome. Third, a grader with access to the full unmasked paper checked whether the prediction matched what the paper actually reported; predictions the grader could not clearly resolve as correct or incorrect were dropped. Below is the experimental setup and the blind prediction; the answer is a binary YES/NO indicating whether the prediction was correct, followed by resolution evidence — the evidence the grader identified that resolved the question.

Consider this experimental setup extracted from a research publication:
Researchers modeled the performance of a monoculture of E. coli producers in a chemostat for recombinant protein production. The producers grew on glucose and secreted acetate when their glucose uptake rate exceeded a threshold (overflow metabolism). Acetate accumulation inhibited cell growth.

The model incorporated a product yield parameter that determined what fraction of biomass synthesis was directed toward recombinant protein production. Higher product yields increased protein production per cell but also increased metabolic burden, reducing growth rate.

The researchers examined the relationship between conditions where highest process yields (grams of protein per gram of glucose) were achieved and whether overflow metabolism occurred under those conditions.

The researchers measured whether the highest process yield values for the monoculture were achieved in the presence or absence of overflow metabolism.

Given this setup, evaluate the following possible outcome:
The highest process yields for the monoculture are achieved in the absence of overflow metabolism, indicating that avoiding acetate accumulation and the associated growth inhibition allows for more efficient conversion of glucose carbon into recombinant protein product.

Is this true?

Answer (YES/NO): YES